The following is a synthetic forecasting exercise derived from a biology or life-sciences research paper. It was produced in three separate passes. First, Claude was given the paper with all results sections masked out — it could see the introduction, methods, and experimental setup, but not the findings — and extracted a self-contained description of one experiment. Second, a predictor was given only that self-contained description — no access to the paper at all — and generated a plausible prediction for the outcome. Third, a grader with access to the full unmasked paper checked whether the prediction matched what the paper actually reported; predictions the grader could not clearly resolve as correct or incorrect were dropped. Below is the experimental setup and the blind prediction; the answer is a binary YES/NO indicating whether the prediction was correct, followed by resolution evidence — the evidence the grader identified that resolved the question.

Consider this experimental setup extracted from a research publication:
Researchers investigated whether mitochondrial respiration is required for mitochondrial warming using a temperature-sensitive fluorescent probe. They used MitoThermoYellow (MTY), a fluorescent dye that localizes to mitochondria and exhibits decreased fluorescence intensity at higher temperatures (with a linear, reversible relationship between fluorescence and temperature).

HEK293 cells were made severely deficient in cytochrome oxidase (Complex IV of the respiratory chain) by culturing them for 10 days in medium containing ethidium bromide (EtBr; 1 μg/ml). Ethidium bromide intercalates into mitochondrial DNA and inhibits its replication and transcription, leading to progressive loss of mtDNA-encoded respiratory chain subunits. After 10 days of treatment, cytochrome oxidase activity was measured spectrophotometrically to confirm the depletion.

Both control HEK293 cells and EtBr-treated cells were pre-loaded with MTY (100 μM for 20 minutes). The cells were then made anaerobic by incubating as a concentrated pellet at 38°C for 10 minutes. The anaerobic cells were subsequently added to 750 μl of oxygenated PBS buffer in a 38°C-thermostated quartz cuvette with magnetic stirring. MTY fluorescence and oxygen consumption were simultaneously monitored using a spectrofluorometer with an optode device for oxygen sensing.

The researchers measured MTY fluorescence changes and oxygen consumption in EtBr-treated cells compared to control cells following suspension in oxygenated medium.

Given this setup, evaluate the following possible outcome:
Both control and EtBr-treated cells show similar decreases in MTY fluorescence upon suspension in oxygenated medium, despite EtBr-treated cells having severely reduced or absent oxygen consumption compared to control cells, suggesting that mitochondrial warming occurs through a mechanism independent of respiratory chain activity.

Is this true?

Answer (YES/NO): NO